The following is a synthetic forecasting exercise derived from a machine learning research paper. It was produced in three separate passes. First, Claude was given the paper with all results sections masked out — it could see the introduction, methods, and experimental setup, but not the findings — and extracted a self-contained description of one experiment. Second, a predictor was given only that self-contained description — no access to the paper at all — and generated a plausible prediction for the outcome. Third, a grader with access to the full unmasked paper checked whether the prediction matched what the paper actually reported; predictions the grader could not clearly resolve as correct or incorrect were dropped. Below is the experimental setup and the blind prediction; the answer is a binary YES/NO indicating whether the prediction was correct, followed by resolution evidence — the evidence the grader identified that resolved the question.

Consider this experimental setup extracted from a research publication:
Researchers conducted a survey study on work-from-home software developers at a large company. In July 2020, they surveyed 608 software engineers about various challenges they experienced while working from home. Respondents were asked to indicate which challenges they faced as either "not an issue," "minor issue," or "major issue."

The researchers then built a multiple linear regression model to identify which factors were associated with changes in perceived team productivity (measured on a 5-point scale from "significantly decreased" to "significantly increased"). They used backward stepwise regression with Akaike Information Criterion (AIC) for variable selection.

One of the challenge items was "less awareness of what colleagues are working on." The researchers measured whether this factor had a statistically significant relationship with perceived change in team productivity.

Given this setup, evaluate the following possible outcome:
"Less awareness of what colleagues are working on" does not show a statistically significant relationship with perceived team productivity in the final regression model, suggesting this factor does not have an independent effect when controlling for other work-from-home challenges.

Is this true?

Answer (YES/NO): NO